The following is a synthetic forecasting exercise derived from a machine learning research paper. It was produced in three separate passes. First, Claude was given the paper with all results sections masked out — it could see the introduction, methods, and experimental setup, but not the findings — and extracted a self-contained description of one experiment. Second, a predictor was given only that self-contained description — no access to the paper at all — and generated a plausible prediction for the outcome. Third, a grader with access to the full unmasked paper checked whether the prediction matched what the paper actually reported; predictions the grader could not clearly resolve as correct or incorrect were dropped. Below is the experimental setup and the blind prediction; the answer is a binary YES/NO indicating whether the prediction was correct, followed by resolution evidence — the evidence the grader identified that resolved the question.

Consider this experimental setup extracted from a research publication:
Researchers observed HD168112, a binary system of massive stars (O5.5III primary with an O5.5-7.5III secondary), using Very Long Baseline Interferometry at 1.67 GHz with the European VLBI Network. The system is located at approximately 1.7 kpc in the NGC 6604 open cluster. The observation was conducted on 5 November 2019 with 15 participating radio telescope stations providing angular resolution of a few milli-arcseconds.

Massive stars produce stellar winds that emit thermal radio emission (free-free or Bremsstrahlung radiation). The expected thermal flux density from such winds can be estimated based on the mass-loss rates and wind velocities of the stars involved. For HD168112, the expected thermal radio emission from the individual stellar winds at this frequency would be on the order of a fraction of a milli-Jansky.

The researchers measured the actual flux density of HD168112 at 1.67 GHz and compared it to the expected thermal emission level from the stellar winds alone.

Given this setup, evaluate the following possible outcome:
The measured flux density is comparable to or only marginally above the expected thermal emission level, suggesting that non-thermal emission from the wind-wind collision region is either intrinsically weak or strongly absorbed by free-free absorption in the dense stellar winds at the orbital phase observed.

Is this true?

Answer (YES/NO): NO